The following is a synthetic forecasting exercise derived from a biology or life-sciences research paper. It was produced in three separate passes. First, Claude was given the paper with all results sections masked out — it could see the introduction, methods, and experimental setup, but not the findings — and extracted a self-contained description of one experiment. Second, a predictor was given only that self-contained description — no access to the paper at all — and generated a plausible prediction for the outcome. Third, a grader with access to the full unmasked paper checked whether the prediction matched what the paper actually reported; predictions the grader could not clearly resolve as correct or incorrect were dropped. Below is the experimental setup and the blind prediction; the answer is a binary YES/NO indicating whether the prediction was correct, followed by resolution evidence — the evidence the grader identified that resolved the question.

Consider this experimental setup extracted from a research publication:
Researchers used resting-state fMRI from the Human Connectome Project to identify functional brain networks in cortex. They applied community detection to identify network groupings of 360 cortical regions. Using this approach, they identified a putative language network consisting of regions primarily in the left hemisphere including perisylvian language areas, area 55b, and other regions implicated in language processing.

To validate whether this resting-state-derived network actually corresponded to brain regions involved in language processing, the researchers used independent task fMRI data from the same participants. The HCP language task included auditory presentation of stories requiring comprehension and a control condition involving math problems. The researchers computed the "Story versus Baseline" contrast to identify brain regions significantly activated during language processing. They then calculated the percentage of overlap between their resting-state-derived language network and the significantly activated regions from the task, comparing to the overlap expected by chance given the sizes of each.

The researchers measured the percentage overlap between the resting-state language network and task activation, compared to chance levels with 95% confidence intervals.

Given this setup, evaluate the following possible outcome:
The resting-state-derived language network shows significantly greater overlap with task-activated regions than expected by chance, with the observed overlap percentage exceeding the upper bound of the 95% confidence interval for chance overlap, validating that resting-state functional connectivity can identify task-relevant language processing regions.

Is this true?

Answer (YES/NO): YES